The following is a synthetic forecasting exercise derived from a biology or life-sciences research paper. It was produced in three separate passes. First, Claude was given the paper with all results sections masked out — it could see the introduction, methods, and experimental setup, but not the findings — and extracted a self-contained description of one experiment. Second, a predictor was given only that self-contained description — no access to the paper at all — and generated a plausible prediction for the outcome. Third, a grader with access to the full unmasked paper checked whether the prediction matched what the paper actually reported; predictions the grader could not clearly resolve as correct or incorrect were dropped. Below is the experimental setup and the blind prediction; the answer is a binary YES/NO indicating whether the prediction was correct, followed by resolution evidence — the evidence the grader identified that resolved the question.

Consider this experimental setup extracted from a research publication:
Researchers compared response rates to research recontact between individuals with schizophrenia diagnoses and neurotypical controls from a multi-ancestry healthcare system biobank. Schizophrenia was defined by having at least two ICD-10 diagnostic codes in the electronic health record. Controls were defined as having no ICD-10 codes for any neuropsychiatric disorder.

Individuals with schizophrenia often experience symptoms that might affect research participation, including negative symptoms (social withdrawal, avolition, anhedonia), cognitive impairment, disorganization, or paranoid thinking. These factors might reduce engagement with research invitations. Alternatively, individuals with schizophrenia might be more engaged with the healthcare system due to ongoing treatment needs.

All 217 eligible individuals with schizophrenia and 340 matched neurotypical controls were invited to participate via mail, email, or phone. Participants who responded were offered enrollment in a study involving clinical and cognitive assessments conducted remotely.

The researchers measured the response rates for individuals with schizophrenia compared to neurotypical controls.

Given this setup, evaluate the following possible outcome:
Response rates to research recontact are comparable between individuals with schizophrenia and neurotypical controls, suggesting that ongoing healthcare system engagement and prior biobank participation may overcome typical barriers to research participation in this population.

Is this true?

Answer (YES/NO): YES